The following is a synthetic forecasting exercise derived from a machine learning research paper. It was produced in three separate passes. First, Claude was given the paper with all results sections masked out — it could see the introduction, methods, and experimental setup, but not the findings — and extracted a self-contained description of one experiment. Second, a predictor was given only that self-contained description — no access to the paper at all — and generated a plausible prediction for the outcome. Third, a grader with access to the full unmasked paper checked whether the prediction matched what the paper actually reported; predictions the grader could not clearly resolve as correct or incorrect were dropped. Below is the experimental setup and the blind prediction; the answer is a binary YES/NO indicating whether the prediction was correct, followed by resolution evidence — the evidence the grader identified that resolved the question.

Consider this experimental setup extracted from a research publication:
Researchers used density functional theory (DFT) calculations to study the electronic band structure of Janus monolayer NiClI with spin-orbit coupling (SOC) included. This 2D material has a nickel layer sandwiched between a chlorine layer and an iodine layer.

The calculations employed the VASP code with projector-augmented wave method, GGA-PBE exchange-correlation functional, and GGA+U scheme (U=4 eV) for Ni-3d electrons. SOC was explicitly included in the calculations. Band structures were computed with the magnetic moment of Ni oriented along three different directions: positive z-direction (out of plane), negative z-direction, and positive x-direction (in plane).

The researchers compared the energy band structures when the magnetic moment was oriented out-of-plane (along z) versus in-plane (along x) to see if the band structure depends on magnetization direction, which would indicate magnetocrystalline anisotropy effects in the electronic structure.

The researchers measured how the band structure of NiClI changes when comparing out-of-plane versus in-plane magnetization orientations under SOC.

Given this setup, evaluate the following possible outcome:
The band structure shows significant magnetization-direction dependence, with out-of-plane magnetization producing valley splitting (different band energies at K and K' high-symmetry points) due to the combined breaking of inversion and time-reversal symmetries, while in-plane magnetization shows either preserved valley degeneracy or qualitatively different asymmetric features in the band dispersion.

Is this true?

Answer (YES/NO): YES